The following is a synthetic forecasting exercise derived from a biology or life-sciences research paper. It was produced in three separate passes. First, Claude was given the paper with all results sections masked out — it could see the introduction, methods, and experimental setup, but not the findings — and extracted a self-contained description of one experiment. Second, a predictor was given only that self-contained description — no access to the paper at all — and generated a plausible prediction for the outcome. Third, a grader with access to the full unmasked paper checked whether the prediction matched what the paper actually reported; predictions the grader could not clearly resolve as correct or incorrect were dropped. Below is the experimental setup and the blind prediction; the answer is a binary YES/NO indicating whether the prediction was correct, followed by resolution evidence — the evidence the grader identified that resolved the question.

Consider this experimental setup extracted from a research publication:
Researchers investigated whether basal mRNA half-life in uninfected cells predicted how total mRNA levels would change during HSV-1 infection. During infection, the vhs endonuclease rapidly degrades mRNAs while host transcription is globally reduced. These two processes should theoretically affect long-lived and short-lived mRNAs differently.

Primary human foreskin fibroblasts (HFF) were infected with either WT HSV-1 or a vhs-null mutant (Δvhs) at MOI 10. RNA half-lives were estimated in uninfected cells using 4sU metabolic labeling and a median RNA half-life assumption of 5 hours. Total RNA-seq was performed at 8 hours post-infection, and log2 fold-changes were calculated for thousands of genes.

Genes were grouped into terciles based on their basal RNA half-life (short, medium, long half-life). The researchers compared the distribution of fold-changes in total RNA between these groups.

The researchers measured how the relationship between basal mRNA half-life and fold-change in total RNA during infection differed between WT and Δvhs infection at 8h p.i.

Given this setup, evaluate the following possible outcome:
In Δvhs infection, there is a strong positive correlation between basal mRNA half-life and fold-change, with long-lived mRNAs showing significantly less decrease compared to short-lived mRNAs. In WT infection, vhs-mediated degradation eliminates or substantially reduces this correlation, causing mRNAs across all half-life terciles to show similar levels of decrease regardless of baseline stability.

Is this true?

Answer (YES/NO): NO